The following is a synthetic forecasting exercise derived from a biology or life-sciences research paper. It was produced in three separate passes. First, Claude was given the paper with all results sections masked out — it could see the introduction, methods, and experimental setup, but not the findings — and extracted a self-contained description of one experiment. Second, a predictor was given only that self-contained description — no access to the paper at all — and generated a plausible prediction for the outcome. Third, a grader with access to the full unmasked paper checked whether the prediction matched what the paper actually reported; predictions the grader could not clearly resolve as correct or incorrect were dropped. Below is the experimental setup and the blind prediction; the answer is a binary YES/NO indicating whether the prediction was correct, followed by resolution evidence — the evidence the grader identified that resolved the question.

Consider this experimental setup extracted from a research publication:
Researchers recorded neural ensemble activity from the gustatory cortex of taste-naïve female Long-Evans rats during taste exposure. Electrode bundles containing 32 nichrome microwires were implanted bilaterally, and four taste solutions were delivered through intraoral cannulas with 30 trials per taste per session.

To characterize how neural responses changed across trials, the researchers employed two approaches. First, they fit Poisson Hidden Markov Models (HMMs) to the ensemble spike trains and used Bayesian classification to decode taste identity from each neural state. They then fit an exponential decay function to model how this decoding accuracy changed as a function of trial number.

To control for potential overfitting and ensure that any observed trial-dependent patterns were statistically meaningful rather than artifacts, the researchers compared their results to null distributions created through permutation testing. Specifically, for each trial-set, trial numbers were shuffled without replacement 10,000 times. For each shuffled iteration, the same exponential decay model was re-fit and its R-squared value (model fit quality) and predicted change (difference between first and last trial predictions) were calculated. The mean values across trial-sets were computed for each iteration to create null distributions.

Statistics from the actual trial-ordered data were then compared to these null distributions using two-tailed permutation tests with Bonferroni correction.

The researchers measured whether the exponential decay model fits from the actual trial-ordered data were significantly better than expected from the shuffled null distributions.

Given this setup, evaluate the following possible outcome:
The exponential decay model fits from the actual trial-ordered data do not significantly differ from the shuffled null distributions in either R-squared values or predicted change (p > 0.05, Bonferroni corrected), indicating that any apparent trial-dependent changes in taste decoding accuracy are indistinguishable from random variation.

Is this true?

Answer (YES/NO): NO